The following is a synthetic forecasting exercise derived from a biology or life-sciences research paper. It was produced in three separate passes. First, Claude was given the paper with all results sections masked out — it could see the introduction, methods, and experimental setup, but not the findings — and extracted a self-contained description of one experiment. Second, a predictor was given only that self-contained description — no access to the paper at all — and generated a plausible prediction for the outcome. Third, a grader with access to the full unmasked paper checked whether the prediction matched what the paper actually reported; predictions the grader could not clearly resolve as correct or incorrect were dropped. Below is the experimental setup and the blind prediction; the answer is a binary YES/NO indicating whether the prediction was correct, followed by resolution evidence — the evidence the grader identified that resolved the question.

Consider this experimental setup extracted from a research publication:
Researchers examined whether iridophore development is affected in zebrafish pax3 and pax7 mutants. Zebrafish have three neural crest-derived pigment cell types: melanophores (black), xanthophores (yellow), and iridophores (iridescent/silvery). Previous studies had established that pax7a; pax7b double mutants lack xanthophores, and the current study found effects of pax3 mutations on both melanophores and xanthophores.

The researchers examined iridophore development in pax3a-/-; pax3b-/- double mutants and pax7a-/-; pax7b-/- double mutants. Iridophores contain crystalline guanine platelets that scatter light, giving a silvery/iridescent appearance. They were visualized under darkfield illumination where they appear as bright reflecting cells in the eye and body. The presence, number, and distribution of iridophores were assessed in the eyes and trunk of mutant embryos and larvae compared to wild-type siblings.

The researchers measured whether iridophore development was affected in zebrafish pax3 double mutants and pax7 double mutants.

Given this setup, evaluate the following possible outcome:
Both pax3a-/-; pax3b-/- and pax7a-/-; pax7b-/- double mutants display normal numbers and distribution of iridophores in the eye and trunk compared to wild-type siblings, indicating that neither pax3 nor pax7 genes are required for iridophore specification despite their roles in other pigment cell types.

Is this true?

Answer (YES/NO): NO